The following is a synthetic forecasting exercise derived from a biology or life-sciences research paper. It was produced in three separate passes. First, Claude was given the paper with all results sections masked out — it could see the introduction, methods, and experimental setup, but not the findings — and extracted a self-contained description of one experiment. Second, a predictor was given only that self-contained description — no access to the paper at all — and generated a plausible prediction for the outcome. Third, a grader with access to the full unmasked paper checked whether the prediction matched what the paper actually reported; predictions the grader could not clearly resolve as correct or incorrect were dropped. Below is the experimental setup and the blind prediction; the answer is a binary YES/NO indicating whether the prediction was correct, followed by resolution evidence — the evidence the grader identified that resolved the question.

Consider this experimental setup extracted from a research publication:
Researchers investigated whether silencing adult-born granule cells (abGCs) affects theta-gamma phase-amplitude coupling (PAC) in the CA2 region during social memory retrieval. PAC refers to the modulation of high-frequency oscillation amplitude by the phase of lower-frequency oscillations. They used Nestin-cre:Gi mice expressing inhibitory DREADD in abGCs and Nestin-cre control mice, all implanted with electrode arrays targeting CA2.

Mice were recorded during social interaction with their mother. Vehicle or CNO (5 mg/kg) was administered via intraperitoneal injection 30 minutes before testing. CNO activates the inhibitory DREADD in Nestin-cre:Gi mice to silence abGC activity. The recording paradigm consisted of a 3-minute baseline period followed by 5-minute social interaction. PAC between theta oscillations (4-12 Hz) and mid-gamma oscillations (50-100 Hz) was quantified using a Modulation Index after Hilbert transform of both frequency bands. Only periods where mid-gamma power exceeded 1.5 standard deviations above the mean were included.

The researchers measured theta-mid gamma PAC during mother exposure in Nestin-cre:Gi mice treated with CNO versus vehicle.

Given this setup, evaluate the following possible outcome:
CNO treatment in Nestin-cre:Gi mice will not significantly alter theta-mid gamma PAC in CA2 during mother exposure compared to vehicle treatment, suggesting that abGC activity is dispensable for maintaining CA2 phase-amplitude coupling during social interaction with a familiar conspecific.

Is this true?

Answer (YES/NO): NO